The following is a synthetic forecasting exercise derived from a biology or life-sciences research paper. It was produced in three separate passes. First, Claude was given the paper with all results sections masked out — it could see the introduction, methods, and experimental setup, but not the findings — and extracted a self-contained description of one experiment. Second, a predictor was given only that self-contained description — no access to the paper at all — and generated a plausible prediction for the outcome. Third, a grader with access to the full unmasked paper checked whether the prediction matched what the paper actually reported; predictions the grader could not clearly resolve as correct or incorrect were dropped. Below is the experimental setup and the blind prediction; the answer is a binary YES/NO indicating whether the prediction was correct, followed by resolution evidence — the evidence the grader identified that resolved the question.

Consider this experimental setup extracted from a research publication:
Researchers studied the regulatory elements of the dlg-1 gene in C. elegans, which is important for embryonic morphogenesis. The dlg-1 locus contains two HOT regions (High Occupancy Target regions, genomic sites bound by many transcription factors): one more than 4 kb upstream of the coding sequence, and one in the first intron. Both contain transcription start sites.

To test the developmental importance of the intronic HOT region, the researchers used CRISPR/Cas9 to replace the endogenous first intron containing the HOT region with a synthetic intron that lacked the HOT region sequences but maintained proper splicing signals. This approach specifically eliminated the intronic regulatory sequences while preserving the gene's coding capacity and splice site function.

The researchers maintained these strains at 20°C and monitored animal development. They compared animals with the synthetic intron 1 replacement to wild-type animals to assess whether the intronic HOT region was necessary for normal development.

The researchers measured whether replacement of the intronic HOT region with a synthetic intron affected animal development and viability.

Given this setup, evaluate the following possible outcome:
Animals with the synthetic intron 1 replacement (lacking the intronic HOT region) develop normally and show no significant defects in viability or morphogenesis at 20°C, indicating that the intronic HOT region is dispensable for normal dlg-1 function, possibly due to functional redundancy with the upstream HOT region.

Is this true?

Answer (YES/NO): YES